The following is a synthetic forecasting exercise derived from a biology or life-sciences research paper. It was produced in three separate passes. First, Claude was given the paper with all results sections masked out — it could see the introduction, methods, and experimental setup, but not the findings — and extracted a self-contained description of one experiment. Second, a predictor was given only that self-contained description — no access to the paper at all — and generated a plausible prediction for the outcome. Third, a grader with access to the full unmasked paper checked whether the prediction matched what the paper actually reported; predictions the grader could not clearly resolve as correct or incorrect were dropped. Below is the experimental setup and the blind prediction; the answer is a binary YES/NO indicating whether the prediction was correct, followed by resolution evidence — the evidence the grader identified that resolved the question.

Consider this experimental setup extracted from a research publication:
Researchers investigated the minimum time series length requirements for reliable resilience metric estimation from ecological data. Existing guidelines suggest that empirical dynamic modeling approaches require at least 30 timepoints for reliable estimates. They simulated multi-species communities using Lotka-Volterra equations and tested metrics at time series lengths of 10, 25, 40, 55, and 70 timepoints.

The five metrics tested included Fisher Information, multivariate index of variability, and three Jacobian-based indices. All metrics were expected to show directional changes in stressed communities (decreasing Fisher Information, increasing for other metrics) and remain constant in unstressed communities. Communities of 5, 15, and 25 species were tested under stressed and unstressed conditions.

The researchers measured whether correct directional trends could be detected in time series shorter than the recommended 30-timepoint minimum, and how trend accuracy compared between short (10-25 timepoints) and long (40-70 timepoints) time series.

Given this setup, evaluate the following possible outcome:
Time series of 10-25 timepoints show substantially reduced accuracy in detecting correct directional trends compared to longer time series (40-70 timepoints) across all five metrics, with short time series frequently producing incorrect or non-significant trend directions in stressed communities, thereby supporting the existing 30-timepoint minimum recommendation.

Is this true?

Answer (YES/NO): NO